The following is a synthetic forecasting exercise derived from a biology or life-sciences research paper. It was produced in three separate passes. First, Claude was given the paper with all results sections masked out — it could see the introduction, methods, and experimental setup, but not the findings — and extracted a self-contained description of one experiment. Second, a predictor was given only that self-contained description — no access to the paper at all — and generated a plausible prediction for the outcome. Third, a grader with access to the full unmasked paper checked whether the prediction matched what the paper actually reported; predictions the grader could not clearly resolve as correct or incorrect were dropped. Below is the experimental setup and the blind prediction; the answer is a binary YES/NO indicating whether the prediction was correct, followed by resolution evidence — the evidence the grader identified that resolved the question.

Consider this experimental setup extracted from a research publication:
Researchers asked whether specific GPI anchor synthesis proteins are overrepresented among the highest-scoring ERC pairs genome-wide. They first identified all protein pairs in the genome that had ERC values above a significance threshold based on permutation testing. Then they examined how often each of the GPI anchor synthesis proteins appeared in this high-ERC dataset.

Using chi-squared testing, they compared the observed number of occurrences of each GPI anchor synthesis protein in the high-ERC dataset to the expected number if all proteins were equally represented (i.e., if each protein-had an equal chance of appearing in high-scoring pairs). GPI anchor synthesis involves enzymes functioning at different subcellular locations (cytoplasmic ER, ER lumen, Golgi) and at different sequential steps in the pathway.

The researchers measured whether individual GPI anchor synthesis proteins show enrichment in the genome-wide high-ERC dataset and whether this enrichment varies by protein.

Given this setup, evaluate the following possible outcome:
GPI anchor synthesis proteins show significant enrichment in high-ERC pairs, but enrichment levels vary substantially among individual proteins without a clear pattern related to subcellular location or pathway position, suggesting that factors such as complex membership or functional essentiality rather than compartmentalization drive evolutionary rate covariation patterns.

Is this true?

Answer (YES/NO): NO